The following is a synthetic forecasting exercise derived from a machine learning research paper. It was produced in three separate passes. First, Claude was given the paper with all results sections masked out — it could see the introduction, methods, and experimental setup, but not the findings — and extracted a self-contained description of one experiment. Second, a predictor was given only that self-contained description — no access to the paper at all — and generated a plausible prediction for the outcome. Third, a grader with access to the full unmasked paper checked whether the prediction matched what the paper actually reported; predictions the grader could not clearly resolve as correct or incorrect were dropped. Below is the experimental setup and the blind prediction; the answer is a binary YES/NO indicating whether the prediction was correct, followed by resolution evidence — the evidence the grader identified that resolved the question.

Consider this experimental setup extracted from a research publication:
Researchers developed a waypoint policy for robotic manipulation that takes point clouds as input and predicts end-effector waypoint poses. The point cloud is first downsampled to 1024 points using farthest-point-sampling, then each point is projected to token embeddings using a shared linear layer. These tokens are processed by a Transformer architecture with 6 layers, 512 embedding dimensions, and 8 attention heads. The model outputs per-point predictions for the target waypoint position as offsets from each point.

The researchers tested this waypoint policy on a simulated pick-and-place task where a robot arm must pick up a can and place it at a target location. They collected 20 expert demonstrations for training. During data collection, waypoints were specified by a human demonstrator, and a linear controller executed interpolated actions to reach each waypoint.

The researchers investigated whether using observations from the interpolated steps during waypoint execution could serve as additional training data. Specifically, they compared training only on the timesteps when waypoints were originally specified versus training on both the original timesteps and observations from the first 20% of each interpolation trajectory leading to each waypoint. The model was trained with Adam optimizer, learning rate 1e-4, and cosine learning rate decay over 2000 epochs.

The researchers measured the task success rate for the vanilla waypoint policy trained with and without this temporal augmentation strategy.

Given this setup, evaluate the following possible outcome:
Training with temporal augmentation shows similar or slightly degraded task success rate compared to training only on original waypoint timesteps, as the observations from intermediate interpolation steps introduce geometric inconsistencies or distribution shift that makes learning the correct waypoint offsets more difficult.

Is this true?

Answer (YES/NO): NO